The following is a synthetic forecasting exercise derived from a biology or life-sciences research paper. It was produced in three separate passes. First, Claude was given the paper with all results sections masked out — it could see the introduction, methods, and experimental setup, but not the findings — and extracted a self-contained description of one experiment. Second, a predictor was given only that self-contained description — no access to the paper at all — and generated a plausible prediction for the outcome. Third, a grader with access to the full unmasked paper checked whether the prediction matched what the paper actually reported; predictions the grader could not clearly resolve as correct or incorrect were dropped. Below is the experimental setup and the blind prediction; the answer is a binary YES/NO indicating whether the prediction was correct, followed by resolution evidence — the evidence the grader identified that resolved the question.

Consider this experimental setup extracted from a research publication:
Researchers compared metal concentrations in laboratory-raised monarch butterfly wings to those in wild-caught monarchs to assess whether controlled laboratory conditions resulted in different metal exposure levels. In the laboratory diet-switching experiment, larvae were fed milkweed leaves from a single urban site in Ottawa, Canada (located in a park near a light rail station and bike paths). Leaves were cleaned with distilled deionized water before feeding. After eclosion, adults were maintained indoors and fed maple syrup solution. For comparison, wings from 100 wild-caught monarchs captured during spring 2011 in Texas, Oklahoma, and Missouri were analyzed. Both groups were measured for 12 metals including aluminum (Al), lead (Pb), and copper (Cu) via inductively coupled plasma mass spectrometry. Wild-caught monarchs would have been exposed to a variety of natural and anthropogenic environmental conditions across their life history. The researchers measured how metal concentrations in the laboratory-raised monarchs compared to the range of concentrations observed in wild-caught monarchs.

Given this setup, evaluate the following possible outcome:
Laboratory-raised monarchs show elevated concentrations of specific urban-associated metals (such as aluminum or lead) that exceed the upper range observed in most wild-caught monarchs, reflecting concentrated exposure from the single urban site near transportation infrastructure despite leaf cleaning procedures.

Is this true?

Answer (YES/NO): NO